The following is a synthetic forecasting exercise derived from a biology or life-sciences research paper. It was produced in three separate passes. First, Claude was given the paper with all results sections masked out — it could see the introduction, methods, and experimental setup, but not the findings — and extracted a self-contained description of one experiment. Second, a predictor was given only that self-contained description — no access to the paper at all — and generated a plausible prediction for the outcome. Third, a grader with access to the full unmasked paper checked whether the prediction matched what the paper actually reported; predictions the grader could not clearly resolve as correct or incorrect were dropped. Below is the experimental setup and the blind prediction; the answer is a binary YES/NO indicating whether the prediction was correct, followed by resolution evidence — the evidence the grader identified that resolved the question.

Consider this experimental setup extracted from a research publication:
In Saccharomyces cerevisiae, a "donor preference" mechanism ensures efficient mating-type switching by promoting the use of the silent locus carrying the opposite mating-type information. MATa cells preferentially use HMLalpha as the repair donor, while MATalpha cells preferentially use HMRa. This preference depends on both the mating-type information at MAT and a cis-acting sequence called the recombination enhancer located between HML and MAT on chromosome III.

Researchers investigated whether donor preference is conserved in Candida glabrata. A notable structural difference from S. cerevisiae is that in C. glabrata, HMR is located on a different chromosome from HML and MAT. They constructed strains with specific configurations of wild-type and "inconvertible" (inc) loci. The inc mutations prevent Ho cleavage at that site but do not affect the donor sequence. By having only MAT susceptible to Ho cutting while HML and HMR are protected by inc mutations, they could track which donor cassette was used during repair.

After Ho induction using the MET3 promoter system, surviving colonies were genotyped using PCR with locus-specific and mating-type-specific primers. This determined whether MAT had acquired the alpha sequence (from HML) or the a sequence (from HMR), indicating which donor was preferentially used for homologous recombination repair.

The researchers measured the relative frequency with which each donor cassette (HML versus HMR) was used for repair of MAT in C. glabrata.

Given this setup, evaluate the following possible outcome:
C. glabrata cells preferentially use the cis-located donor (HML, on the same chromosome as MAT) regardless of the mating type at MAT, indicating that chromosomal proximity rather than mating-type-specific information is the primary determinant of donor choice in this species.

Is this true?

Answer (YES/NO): YES